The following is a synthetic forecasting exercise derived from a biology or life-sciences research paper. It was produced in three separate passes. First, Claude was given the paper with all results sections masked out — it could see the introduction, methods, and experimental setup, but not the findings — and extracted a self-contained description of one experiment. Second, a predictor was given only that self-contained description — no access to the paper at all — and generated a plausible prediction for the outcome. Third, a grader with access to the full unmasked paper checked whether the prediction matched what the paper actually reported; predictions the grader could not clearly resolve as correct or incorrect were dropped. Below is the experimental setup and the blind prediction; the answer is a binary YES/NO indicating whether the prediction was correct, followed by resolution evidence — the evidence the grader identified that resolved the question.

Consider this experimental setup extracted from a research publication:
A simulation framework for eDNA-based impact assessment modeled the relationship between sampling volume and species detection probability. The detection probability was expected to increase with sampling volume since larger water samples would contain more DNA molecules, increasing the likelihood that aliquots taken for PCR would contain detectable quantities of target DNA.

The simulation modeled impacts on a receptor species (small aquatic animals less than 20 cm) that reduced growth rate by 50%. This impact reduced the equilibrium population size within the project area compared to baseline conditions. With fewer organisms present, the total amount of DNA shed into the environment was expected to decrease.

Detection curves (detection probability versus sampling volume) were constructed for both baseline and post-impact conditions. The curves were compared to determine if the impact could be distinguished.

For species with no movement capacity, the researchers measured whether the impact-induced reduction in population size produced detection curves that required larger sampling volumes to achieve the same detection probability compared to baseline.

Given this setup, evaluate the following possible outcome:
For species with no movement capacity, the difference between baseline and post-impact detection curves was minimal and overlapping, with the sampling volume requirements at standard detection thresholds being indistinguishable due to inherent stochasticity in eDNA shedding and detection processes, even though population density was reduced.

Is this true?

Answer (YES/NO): NO